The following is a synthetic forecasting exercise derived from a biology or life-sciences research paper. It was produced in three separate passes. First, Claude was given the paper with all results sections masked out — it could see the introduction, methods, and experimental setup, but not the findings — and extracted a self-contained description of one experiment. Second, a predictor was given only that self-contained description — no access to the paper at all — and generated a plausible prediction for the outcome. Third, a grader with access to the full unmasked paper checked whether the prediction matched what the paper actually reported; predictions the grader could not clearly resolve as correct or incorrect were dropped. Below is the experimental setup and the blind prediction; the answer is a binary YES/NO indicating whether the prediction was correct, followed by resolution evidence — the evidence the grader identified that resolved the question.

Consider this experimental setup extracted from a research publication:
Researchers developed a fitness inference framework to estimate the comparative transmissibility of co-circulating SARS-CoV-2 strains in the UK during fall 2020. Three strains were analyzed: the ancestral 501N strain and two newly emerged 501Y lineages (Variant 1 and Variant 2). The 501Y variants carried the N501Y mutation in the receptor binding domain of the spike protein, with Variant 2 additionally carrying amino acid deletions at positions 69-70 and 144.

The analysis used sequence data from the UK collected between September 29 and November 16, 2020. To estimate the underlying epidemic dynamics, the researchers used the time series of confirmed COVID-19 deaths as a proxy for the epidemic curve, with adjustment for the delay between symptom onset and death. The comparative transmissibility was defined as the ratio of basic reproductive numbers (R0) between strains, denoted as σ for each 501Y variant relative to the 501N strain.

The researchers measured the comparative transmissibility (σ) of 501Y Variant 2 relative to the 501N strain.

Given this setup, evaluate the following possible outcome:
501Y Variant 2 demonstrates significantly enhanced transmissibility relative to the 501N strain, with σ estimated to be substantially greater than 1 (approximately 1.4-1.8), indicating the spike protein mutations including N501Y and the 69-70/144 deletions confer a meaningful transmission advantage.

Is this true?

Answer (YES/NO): YES